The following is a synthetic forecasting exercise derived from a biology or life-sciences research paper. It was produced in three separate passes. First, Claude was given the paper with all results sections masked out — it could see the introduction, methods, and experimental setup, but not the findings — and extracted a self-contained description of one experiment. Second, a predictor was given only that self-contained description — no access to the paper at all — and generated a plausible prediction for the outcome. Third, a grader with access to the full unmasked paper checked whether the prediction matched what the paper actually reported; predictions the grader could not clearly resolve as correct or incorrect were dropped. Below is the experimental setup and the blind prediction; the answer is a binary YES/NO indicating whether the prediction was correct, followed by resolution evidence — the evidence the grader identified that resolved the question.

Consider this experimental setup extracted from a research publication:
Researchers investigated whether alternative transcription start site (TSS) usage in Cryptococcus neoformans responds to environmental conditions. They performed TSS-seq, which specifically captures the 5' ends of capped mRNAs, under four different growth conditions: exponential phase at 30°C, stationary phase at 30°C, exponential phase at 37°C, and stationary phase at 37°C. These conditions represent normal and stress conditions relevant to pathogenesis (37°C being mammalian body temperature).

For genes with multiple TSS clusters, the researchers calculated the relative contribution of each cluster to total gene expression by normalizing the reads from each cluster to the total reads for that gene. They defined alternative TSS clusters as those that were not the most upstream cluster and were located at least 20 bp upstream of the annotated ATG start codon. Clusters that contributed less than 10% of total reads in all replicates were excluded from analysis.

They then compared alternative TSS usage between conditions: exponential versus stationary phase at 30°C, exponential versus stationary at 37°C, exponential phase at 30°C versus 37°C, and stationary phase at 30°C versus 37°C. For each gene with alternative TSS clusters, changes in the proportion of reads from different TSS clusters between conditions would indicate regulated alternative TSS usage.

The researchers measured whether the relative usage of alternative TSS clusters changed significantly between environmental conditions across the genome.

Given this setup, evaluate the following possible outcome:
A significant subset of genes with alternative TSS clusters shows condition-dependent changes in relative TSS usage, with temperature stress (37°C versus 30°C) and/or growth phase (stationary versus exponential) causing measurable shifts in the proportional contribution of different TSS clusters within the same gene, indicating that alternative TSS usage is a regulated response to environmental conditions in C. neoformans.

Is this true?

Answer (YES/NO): YES